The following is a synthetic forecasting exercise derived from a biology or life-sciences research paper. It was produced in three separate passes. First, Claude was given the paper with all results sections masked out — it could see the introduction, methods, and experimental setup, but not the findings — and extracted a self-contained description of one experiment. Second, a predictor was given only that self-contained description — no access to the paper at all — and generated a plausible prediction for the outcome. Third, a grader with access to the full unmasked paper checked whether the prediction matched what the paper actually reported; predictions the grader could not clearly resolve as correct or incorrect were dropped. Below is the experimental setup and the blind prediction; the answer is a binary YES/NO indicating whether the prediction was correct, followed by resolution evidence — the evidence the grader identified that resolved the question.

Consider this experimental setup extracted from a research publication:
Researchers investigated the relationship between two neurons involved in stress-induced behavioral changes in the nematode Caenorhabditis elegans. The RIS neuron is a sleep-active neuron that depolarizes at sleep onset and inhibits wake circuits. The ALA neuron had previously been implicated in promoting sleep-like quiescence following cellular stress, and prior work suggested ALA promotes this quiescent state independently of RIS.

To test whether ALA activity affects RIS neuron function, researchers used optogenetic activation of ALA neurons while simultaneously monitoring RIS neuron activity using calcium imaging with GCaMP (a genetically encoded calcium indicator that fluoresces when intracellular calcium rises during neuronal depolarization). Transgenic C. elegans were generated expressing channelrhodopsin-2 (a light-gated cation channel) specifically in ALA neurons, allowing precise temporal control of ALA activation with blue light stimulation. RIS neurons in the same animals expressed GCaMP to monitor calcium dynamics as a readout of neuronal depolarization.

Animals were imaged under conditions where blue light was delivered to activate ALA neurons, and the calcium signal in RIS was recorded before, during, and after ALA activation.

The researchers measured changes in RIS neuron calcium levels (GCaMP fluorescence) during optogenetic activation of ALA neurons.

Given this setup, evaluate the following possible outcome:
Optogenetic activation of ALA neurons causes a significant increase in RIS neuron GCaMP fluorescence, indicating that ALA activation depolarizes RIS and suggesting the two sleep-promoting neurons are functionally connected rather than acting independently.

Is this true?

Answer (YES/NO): YES